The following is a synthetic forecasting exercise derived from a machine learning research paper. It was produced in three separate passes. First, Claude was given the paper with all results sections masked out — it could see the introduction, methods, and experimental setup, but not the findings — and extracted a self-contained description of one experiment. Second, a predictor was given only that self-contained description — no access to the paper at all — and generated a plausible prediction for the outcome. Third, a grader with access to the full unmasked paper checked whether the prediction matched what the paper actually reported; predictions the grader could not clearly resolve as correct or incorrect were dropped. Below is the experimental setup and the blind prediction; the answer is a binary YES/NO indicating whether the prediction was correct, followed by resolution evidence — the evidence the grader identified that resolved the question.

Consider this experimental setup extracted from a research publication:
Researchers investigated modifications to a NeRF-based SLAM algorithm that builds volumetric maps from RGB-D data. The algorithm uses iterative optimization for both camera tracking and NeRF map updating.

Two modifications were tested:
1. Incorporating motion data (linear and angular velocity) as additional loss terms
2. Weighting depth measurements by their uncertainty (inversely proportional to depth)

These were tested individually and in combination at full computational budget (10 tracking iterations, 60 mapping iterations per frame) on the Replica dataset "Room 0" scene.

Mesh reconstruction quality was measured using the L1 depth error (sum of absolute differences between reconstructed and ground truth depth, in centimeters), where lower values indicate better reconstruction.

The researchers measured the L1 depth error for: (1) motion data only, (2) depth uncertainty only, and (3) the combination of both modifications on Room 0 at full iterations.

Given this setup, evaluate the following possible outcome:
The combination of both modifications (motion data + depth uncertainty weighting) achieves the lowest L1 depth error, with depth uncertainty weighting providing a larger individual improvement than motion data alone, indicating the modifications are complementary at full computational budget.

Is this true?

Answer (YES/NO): NO